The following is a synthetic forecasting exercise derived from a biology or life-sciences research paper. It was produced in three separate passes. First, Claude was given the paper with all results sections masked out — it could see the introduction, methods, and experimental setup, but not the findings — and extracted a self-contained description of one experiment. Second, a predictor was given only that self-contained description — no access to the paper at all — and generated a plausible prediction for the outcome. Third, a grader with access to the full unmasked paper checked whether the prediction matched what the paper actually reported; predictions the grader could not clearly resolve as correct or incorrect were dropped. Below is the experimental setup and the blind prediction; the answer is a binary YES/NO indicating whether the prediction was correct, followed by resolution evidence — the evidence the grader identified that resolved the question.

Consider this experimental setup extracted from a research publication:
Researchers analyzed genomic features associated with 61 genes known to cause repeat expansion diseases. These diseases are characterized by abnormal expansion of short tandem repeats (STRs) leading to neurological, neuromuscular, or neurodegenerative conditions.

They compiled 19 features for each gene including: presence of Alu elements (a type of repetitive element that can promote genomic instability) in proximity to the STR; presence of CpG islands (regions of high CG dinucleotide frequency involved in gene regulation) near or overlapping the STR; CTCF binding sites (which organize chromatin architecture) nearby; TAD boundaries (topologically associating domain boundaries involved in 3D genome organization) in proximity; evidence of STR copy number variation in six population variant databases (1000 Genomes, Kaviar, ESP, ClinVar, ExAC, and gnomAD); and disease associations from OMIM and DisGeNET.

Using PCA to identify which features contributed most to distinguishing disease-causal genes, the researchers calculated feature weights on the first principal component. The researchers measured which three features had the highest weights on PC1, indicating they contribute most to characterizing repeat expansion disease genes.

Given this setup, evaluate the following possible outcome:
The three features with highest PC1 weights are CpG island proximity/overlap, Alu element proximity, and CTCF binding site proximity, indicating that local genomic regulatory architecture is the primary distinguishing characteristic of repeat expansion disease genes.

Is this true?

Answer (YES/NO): NO